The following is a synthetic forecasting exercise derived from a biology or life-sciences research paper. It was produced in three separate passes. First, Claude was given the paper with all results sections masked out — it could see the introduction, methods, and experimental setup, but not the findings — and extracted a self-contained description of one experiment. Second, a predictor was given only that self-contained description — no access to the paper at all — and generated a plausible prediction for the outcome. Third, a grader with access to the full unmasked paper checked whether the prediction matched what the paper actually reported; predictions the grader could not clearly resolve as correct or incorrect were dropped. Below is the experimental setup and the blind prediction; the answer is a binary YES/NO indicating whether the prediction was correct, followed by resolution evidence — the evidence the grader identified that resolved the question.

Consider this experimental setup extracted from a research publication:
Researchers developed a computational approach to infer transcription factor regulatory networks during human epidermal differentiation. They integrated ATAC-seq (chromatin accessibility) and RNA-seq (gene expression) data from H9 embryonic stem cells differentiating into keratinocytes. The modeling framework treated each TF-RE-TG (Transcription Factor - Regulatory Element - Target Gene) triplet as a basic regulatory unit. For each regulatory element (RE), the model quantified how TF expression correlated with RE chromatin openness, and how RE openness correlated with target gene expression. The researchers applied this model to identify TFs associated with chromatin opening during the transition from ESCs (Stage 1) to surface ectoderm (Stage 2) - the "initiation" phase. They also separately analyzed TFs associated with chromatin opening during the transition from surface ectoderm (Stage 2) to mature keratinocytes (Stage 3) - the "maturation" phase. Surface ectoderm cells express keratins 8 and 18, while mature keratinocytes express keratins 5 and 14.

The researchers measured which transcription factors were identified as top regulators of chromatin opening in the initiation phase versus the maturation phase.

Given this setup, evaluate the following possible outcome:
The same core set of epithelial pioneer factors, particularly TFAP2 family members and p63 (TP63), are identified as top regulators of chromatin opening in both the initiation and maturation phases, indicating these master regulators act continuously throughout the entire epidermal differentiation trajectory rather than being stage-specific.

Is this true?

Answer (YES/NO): NO